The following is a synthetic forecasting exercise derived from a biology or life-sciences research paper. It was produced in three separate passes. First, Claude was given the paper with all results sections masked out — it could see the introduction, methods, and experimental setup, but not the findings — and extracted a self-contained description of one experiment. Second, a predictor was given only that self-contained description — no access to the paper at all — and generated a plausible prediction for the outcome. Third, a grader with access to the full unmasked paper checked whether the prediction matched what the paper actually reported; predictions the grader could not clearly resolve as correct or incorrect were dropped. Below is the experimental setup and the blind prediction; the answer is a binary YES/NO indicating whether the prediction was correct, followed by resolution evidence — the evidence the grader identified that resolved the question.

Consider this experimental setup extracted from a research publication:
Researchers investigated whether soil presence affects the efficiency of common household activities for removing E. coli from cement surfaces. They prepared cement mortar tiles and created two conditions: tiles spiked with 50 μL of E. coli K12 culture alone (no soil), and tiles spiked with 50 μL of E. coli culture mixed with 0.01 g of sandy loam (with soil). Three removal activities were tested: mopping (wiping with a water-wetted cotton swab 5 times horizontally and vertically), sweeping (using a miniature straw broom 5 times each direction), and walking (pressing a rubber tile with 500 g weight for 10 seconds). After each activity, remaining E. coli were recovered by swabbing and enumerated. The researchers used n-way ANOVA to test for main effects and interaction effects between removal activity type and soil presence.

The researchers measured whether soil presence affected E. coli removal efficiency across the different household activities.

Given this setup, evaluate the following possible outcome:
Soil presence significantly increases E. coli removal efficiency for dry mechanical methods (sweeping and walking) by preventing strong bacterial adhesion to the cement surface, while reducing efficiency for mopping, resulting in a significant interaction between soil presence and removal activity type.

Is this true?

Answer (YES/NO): NO